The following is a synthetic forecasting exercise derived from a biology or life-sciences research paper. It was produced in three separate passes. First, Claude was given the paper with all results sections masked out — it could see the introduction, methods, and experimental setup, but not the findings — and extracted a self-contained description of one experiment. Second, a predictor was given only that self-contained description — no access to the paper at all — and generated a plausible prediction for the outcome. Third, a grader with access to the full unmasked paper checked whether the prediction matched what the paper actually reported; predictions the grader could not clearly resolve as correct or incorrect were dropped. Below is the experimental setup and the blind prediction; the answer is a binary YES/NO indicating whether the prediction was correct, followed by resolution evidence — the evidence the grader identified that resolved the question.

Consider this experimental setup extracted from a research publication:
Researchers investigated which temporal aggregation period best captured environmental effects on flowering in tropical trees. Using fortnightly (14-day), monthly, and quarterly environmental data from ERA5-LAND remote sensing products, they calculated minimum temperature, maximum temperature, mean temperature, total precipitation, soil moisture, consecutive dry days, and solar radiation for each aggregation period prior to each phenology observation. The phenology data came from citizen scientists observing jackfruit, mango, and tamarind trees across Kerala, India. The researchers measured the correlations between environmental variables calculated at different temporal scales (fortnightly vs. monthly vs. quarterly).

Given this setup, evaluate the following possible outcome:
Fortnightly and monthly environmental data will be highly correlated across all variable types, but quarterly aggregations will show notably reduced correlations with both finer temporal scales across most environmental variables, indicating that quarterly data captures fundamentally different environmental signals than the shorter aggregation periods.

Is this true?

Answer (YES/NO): NO